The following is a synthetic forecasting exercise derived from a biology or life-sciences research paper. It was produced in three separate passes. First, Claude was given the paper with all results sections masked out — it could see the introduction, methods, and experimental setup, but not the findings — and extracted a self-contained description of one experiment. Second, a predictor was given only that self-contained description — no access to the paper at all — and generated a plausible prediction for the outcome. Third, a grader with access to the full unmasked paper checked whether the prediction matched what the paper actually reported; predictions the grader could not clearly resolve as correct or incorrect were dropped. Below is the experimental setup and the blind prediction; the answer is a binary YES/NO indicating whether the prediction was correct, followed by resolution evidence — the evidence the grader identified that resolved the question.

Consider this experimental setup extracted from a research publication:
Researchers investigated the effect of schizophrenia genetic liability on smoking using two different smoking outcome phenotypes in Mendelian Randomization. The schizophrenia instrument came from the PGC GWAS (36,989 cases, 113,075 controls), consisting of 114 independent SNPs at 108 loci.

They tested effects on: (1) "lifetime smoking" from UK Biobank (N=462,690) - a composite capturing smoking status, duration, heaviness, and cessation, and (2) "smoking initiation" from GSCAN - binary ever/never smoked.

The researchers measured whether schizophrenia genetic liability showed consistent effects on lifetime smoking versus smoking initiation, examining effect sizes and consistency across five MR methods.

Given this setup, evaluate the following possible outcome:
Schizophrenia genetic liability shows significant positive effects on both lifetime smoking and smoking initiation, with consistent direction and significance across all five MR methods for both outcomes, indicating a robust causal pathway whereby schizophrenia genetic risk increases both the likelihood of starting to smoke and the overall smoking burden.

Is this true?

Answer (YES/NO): NO